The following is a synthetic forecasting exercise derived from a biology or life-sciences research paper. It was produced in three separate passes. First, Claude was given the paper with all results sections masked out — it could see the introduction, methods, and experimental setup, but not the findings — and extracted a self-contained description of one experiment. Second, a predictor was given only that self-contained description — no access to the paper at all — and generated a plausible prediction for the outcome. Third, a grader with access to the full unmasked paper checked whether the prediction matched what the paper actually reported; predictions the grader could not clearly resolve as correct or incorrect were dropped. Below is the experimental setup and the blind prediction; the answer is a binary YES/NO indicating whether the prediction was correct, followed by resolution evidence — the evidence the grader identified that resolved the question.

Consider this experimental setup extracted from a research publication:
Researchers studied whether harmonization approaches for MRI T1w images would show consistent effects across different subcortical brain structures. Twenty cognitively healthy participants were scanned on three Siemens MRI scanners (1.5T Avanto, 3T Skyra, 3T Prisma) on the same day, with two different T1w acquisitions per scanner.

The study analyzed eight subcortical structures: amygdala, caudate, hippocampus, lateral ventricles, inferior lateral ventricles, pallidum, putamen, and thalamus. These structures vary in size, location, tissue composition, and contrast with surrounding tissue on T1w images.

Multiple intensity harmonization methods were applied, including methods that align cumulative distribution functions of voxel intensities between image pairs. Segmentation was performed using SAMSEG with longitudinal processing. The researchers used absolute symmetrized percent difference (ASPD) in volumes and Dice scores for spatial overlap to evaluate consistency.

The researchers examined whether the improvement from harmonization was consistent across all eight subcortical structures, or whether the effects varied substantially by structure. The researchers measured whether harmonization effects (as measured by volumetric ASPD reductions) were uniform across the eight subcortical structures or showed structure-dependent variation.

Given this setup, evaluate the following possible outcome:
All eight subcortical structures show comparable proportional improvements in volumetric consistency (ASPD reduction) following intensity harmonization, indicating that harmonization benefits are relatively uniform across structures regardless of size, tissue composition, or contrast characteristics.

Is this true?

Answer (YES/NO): NO